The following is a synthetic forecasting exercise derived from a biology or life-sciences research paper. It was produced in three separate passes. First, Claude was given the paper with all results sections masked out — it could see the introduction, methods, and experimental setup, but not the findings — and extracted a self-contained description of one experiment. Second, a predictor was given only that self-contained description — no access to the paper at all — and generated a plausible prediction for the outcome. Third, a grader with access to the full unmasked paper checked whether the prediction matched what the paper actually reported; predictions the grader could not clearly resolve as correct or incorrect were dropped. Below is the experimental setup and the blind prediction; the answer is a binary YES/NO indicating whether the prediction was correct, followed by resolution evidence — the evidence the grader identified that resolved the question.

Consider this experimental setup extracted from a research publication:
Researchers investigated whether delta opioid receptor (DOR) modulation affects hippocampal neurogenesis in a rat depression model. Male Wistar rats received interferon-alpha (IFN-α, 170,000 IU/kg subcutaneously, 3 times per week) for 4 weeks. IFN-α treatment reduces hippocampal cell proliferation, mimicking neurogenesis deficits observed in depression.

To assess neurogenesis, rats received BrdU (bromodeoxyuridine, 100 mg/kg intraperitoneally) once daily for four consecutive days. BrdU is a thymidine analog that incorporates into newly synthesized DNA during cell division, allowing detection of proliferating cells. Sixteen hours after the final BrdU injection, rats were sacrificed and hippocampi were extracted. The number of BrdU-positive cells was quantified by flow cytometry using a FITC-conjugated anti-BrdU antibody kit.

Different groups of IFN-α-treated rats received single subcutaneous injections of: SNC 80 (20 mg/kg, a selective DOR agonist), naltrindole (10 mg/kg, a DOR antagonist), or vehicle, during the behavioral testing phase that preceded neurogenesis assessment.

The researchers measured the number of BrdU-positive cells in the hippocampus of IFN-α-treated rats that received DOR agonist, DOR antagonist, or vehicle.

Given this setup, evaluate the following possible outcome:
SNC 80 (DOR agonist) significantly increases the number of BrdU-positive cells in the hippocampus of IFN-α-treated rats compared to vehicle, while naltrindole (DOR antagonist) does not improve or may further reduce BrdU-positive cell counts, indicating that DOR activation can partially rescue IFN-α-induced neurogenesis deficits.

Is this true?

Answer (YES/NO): YES